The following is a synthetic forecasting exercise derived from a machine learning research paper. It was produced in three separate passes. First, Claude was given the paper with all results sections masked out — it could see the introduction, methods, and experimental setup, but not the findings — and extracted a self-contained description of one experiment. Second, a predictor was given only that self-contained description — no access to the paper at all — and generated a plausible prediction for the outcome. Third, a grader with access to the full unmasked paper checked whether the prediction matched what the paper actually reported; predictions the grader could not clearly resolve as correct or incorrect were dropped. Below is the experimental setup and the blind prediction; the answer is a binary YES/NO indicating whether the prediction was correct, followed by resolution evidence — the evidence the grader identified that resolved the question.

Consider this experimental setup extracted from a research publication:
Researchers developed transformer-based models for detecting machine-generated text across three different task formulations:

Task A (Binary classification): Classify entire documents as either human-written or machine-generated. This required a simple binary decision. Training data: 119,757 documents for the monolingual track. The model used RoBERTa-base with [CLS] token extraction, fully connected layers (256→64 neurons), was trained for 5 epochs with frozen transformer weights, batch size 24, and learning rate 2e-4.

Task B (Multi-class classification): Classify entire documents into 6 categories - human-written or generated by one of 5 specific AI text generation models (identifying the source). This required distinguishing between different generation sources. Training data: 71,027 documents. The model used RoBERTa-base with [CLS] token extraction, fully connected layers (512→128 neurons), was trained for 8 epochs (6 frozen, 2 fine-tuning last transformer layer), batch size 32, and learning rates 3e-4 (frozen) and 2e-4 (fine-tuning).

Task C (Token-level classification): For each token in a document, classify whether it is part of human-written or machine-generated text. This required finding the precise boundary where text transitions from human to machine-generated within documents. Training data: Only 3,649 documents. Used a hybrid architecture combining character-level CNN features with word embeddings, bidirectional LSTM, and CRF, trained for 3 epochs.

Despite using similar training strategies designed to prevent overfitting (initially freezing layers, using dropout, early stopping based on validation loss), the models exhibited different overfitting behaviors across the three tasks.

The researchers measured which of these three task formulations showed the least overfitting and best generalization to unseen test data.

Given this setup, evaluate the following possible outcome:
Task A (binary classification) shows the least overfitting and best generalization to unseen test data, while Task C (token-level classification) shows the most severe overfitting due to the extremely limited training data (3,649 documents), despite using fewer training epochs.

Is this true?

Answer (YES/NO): NO